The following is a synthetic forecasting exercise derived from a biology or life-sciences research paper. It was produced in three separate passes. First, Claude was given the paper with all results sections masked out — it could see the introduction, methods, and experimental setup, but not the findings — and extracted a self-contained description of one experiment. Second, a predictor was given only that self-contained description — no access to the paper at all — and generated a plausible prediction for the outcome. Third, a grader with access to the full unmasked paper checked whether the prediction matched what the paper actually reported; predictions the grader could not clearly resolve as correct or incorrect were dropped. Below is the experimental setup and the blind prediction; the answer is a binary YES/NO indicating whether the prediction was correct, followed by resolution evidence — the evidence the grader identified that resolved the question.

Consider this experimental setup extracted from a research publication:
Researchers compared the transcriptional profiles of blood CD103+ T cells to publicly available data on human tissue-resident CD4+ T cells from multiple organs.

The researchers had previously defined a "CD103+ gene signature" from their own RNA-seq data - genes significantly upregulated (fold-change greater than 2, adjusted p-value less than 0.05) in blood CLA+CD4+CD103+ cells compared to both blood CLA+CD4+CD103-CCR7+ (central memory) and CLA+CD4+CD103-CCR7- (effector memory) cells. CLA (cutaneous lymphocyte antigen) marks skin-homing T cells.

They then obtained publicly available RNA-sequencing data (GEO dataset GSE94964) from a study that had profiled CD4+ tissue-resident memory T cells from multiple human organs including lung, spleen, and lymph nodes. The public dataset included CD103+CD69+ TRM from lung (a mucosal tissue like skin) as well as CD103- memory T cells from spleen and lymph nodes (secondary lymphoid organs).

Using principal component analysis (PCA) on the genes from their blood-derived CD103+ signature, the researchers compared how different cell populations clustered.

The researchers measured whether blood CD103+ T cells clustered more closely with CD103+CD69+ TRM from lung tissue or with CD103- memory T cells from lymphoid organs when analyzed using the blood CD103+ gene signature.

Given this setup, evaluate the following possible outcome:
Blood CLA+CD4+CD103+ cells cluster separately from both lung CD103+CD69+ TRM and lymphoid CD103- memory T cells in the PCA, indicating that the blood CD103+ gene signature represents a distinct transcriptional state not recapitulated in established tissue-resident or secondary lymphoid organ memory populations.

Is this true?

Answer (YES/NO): NO